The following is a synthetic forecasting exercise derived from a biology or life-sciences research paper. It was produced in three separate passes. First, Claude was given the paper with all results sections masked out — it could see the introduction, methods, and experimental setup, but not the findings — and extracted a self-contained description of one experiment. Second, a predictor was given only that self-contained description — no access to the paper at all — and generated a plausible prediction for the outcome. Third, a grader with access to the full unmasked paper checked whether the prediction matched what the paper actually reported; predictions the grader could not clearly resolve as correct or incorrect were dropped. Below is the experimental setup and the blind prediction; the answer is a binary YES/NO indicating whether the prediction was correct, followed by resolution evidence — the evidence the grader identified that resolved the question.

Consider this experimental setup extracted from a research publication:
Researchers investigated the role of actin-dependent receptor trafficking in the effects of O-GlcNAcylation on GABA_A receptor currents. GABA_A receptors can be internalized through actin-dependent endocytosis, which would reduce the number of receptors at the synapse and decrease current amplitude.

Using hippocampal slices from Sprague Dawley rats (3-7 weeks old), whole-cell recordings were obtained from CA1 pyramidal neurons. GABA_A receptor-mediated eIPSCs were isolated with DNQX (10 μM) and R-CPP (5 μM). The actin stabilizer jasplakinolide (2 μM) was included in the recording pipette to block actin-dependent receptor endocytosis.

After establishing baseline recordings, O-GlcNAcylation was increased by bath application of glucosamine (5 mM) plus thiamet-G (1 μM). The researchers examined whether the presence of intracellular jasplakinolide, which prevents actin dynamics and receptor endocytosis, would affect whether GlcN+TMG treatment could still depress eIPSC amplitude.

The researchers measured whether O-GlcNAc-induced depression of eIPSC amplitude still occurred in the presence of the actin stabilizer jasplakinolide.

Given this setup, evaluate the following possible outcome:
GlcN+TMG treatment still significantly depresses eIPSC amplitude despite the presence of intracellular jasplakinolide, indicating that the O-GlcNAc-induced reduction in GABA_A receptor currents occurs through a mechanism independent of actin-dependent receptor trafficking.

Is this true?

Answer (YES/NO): YES